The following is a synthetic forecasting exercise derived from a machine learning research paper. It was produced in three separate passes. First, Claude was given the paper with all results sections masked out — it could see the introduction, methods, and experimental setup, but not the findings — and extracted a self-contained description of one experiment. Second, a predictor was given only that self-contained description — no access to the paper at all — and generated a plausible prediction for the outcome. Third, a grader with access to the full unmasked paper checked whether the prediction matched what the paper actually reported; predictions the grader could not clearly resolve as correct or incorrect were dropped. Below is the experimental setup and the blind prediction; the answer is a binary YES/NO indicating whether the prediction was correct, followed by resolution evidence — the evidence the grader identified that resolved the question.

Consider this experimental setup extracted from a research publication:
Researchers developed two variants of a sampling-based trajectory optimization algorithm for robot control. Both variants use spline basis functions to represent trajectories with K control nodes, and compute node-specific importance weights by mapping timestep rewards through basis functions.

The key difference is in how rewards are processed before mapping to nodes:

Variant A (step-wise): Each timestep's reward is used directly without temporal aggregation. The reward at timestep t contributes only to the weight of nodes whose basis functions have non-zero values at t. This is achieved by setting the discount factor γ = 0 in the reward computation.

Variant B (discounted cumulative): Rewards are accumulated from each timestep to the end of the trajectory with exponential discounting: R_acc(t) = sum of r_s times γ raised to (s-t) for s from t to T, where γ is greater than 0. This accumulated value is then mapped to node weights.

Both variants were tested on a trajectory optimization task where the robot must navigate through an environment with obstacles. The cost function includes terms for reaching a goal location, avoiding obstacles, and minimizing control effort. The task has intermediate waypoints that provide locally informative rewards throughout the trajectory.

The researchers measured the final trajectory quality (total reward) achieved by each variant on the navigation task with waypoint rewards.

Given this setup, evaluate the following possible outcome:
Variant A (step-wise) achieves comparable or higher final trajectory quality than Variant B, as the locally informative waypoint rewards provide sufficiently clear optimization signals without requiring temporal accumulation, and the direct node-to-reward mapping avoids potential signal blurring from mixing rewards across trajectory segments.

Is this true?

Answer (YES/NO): YES